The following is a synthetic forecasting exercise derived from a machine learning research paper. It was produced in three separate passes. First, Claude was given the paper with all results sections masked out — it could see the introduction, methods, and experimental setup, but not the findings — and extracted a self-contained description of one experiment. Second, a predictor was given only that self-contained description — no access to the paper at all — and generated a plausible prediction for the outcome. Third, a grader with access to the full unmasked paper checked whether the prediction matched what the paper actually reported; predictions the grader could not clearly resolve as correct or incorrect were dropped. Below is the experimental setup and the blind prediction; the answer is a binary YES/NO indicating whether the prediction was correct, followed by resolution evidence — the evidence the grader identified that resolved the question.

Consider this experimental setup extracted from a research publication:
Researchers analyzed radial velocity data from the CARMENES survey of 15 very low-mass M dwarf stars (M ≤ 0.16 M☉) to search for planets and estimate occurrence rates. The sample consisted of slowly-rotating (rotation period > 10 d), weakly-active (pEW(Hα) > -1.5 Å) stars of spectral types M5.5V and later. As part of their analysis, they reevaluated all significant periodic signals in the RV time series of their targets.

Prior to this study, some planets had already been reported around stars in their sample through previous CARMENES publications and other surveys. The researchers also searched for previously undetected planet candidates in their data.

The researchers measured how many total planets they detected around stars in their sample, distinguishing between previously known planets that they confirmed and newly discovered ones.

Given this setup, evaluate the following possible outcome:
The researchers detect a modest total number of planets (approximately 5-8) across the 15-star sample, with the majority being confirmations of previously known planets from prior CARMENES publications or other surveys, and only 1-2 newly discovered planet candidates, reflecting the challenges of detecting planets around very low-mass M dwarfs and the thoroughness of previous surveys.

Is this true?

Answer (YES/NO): NO